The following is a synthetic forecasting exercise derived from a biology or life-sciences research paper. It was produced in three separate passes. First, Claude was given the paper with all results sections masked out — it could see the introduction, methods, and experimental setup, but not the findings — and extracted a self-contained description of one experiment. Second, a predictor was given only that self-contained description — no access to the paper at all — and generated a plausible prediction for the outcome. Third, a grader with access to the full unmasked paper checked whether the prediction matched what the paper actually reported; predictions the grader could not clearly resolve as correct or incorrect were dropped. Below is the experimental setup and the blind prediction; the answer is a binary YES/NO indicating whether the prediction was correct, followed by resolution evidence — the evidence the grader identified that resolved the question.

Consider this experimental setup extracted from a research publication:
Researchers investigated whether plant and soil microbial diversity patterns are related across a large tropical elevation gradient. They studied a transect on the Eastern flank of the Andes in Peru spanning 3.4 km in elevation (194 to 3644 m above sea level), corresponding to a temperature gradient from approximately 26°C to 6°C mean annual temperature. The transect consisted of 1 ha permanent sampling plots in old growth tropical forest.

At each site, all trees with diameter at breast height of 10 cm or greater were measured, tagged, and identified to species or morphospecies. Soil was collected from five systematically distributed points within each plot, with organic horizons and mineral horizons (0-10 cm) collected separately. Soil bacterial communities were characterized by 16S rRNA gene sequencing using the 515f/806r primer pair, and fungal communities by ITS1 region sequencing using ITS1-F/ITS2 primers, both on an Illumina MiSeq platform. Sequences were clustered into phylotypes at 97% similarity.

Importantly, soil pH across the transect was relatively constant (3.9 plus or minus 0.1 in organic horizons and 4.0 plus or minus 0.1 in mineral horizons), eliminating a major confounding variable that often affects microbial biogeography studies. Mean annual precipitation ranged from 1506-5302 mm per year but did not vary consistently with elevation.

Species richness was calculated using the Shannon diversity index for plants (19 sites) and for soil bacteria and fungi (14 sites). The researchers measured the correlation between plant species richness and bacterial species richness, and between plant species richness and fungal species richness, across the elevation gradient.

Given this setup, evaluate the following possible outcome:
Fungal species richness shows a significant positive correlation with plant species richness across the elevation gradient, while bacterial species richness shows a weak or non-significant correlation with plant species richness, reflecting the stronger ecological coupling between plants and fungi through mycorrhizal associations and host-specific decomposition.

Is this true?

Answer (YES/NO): NO